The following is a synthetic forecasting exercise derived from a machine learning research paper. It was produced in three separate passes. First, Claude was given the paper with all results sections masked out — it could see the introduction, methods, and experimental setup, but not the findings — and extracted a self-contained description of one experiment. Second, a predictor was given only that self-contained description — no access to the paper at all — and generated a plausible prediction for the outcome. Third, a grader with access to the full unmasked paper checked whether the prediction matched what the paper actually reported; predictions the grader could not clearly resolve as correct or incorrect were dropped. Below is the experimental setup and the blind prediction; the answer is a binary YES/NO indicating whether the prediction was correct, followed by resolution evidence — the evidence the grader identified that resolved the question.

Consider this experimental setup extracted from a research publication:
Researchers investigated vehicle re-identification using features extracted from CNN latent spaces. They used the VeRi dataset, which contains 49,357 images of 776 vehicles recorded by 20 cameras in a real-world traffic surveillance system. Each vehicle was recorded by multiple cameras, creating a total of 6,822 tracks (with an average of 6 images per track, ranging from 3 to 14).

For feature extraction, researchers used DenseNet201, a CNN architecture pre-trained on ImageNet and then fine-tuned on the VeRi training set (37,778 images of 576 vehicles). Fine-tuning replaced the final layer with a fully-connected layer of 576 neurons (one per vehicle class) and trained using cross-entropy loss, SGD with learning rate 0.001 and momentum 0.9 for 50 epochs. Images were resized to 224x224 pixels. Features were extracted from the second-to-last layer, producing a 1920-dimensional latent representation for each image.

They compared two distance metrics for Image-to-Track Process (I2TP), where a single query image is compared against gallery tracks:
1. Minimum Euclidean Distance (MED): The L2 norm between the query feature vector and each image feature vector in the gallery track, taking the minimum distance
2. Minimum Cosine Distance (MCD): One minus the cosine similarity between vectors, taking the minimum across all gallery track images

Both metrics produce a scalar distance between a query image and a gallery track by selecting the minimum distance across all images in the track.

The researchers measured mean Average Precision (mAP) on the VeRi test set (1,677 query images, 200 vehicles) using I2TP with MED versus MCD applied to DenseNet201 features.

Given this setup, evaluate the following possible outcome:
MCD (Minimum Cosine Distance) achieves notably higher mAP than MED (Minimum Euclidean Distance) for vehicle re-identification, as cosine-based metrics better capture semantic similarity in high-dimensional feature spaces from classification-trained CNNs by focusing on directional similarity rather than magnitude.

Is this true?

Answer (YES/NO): YES